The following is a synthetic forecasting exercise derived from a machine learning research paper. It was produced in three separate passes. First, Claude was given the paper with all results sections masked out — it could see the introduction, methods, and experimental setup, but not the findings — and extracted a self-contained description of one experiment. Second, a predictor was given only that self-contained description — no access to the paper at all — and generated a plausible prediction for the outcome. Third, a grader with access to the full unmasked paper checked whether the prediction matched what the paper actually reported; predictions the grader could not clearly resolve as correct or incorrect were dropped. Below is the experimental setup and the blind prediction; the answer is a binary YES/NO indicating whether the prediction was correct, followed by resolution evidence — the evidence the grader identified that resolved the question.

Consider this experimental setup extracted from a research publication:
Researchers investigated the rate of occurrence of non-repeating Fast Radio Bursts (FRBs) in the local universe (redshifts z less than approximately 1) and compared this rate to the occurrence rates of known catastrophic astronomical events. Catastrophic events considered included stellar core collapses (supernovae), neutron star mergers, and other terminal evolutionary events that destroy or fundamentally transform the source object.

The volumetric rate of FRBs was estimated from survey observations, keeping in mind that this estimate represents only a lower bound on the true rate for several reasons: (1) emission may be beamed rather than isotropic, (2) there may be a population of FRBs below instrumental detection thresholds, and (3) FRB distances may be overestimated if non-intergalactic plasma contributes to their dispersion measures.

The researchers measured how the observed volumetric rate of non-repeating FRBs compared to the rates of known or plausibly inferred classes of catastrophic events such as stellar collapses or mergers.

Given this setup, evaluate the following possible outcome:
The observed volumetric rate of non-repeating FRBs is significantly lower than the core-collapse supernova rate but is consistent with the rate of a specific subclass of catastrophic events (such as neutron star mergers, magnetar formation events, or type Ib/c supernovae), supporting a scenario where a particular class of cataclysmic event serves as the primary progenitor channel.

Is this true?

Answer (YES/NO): NO